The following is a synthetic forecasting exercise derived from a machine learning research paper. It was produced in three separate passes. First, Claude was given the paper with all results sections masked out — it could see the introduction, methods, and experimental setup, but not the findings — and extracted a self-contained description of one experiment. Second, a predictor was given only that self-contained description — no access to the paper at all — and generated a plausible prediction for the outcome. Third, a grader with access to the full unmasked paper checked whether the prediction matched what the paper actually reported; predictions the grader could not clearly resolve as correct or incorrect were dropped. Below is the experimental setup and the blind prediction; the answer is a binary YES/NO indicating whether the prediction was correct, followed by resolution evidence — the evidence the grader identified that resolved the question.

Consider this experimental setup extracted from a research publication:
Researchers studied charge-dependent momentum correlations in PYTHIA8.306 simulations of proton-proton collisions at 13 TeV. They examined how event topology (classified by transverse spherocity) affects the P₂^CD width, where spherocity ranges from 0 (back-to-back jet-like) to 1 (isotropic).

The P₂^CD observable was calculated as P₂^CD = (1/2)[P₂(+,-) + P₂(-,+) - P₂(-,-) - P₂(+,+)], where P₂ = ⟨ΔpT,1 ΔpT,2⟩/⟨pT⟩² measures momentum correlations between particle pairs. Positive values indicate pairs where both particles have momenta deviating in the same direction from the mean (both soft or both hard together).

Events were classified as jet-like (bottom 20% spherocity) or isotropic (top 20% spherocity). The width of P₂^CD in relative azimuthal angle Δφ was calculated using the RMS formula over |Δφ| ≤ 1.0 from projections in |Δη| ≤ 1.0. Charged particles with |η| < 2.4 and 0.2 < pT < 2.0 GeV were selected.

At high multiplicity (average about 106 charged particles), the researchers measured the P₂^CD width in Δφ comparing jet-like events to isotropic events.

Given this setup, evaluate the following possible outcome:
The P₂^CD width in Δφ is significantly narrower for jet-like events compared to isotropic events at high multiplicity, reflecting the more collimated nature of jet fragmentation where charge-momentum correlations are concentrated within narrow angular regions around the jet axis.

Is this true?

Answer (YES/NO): NO